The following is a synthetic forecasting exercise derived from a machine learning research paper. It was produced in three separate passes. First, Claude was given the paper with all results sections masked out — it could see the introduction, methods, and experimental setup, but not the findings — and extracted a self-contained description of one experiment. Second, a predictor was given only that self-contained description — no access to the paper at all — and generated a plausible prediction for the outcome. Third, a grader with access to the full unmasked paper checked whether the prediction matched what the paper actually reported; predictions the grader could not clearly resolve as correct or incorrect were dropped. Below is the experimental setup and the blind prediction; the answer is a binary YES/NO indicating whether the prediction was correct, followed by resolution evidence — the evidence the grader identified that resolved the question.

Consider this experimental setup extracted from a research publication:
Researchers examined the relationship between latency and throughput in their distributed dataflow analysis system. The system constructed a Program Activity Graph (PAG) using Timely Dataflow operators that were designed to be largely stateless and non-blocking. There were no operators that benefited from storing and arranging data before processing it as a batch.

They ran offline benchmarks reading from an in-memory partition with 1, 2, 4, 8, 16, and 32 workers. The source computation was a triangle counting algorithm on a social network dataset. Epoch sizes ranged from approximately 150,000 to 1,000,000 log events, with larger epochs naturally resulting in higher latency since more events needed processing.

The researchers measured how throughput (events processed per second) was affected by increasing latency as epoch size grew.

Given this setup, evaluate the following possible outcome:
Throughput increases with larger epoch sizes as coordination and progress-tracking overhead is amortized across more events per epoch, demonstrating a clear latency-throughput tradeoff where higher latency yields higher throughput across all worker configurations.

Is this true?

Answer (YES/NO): NO